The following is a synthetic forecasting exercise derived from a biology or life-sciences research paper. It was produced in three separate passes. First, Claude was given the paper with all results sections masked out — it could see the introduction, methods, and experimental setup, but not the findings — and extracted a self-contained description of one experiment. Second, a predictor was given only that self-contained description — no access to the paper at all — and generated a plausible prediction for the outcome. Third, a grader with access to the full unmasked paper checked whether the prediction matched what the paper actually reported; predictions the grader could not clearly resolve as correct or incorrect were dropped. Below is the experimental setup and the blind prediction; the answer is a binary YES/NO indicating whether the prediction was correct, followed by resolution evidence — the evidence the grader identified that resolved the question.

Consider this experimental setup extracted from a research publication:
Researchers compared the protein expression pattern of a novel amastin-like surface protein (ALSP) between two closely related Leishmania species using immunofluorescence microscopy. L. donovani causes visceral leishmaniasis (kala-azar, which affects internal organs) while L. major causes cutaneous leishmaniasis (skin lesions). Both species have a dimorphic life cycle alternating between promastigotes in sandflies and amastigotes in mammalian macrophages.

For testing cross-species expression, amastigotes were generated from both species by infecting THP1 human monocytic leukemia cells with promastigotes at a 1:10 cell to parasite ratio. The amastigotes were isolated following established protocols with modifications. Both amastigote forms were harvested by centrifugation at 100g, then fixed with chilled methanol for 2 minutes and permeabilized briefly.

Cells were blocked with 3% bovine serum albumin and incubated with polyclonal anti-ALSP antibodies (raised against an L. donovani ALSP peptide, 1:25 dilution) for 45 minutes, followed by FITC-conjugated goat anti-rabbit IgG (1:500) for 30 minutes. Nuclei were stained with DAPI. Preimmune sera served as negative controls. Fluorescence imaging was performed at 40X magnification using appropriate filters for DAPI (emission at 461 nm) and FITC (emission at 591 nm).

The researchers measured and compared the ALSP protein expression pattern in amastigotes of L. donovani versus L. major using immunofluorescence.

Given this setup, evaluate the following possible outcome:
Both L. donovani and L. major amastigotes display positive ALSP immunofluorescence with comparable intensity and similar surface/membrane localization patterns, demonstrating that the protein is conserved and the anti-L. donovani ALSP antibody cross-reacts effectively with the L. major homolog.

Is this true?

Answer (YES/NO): NO